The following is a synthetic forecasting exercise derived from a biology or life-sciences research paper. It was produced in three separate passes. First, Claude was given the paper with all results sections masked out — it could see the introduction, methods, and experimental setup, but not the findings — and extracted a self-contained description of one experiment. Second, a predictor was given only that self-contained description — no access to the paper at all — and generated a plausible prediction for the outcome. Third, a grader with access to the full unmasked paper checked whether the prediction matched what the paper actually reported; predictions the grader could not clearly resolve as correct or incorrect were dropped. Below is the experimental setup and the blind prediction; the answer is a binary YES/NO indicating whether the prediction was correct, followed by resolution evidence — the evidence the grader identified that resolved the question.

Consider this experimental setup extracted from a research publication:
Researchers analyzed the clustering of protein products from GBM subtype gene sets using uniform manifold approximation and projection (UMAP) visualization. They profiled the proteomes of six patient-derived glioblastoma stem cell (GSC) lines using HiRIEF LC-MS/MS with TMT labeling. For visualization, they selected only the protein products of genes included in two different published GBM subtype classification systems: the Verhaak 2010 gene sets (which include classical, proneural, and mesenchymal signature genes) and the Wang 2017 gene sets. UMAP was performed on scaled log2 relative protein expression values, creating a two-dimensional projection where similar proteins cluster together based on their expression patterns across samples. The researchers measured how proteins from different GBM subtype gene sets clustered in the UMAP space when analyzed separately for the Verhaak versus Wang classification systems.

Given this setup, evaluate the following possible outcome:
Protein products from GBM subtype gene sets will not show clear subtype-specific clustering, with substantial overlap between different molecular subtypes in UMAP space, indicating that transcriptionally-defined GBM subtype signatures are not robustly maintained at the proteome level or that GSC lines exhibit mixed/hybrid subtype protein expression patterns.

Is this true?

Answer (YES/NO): NO